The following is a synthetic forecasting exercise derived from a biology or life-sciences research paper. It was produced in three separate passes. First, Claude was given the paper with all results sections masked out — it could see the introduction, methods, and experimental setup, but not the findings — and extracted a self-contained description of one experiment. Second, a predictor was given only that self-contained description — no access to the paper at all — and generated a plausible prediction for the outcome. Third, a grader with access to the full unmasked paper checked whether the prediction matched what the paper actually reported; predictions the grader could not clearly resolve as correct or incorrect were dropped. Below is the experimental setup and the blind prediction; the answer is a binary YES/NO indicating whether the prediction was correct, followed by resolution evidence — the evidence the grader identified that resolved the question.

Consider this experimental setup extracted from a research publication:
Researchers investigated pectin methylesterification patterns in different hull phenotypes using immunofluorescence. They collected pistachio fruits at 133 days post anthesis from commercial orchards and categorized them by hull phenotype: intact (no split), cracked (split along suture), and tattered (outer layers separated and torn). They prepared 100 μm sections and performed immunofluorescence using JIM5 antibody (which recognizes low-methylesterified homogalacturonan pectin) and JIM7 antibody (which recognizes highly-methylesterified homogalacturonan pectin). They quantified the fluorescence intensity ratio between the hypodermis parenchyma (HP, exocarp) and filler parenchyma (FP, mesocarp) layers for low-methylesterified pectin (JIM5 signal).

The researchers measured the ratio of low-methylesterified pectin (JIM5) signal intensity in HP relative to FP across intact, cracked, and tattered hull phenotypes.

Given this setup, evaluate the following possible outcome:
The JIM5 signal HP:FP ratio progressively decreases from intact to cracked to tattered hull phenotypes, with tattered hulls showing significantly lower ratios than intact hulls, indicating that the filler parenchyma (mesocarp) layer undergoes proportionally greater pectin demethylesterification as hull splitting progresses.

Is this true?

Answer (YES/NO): NO